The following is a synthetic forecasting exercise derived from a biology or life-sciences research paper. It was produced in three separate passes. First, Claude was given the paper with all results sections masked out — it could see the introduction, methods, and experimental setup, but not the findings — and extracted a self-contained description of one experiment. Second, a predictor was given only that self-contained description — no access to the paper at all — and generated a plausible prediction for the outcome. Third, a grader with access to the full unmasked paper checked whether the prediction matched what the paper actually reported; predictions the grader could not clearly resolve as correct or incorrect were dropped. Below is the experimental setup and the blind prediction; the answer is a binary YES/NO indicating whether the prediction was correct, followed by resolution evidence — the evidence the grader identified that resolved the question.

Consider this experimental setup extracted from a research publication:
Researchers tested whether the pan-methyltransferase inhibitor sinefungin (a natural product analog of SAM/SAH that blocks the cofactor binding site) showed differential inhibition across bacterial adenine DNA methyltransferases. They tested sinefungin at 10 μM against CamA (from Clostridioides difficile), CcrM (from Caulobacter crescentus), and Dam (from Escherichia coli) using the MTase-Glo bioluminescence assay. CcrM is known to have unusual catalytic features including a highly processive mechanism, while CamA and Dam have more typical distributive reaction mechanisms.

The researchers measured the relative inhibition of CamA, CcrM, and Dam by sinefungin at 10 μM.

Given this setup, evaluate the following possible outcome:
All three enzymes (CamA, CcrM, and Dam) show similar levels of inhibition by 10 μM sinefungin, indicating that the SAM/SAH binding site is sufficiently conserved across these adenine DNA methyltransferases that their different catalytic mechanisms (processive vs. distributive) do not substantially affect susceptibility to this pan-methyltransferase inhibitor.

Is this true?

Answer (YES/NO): NO